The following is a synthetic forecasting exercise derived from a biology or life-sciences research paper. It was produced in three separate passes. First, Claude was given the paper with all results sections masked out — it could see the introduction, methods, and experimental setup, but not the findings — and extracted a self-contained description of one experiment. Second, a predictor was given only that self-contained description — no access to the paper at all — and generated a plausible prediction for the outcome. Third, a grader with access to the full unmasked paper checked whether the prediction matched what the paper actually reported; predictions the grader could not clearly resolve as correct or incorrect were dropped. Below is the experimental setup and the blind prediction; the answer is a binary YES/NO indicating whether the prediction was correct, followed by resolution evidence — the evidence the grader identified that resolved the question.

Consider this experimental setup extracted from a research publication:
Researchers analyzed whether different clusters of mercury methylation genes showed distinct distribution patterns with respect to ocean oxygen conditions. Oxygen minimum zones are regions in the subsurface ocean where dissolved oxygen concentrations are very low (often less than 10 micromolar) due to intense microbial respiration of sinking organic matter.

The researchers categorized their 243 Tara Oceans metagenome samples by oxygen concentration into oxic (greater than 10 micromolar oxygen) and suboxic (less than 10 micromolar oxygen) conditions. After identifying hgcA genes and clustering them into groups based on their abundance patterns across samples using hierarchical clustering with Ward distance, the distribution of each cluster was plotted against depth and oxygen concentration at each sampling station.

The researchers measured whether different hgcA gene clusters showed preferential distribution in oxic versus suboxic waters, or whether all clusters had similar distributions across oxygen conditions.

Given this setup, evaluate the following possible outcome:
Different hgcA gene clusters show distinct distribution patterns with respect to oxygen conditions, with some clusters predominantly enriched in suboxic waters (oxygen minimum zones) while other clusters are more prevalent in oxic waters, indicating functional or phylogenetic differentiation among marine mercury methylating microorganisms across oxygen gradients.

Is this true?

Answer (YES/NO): YES